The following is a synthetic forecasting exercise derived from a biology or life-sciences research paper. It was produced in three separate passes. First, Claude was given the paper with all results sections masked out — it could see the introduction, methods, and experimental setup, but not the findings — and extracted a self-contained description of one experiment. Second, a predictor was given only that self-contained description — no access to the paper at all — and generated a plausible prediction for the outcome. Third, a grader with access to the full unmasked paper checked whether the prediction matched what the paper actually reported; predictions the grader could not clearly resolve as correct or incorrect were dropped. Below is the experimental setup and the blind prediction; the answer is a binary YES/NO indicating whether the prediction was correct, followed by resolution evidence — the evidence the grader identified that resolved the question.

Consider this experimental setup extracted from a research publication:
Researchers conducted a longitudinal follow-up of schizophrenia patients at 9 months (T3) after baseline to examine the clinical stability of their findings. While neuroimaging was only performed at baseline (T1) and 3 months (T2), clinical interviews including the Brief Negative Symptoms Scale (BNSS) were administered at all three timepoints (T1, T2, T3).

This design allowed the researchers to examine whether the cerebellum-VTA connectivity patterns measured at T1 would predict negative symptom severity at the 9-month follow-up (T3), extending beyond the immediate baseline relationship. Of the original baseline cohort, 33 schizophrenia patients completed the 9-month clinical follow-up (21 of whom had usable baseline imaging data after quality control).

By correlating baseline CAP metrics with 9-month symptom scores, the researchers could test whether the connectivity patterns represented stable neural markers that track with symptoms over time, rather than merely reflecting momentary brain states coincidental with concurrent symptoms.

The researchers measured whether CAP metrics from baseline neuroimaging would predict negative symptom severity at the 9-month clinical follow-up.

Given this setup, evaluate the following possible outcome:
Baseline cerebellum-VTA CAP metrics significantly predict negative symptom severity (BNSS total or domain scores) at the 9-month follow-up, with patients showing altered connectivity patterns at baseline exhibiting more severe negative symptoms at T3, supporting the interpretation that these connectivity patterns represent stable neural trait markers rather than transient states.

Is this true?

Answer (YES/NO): NO